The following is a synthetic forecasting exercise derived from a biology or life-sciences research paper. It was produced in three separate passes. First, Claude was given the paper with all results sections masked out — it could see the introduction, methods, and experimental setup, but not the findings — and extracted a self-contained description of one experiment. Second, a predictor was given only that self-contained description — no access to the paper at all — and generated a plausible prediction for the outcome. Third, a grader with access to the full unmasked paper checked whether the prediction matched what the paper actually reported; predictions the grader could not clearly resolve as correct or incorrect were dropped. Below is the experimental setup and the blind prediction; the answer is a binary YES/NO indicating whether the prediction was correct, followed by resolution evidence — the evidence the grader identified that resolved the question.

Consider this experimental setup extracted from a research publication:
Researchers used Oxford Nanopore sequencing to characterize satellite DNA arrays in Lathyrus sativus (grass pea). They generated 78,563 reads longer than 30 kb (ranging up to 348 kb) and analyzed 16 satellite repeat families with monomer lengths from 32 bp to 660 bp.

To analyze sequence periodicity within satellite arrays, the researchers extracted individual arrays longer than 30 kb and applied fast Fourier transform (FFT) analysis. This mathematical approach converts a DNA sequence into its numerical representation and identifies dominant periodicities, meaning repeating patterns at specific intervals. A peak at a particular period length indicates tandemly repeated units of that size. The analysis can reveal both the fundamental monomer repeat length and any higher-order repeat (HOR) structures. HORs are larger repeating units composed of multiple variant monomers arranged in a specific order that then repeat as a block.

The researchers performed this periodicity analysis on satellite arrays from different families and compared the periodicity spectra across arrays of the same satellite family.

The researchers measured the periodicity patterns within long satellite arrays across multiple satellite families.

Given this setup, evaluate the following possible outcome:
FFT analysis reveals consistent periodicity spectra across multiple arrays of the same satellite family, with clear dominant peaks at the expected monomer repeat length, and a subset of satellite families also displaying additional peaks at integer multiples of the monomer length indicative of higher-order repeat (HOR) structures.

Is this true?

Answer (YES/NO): NO